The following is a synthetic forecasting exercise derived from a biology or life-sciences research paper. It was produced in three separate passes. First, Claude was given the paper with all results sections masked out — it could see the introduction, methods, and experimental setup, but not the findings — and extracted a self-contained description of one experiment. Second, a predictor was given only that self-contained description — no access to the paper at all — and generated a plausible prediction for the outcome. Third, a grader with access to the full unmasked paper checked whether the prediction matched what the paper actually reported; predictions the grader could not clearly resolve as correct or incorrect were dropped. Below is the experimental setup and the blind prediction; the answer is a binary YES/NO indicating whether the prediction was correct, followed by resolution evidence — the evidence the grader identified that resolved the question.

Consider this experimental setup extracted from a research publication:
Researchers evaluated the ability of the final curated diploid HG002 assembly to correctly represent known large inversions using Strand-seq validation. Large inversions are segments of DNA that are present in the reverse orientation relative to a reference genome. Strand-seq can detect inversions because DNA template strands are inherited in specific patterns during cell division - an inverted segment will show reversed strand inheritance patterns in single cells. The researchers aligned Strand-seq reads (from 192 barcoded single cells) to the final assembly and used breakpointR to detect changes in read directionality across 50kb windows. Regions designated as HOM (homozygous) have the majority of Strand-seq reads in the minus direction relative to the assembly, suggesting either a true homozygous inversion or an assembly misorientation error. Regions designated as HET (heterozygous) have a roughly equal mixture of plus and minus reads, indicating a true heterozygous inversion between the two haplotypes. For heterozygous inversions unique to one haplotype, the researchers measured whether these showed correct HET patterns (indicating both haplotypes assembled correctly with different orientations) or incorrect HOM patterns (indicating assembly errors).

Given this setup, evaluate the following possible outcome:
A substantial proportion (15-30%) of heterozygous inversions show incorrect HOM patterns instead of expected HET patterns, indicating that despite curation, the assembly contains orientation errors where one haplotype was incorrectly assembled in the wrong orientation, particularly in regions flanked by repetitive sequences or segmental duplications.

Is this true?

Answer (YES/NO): YES